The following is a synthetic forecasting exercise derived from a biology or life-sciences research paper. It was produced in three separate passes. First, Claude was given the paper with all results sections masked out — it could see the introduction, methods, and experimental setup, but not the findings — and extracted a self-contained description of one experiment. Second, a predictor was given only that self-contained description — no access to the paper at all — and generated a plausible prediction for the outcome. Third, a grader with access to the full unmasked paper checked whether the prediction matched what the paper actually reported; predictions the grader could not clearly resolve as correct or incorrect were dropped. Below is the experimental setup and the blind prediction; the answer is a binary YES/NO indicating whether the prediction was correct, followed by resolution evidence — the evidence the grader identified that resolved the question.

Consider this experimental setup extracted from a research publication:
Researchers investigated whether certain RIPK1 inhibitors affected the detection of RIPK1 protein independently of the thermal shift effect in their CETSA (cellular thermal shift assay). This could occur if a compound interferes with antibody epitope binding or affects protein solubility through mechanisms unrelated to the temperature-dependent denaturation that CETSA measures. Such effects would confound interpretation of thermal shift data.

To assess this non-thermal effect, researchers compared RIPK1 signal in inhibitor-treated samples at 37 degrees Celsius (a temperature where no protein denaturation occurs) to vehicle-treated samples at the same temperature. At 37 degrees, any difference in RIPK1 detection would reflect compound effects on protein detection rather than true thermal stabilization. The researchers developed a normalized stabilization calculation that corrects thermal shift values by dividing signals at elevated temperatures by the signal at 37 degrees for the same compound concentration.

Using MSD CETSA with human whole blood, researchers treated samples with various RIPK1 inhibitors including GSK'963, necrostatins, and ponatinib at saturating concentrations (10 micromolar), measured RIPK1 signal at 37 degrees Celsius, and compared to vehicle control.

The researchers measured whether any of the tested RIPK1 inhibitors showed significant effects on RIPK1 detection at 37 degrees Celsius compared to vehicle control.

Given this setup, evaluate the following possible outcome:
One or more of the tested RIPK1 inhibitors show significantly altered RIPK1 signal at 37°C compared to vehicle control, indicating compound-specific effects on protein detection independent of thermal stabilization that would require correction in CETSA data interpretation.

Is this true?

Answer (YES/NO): NO